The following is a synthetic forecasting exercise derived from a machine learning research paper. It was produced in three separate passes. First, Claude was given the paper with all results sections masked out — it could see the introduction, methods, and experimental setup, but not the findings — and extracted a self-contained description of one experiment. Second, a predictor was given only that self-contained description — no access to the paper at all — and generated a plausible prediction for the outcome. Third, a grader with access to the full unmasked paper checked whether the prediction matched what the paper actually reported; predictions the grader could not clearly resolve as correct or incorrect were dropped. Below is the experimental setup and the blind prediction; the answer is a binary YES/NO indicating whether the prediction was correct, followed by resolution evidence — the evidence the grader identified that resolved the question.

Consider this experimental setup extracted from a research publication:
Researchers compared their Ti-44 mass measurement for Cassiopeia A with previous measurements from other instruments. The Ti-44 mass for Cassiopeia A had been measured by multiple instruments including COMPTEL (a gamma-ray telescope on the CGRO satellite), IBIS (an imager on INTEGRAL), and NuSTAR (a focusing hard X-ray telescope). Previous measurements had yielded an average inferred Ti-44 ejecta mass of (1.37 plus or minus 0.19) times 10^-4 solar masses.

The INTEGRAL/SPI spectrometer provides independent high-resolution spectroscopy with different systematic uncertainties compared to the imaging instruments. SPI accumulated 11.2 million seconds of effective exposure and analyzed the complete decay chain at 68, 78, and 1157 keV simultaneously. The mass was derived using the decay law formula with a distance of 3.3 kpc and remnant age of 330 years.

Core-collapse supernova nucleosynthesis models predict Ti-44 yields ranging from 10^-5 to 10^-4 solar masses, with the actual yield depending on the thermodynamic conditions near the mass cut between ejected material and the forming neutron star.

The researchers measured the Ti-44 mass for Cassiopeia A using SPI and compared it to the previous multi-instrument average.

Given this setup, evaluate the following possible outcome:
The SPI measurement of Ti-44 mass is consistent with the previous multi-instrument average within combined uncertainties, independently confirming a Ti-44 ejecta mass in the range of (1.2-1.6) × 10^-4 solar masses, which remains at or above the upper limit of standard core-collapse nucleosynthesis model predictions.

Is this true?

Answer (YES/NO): NO